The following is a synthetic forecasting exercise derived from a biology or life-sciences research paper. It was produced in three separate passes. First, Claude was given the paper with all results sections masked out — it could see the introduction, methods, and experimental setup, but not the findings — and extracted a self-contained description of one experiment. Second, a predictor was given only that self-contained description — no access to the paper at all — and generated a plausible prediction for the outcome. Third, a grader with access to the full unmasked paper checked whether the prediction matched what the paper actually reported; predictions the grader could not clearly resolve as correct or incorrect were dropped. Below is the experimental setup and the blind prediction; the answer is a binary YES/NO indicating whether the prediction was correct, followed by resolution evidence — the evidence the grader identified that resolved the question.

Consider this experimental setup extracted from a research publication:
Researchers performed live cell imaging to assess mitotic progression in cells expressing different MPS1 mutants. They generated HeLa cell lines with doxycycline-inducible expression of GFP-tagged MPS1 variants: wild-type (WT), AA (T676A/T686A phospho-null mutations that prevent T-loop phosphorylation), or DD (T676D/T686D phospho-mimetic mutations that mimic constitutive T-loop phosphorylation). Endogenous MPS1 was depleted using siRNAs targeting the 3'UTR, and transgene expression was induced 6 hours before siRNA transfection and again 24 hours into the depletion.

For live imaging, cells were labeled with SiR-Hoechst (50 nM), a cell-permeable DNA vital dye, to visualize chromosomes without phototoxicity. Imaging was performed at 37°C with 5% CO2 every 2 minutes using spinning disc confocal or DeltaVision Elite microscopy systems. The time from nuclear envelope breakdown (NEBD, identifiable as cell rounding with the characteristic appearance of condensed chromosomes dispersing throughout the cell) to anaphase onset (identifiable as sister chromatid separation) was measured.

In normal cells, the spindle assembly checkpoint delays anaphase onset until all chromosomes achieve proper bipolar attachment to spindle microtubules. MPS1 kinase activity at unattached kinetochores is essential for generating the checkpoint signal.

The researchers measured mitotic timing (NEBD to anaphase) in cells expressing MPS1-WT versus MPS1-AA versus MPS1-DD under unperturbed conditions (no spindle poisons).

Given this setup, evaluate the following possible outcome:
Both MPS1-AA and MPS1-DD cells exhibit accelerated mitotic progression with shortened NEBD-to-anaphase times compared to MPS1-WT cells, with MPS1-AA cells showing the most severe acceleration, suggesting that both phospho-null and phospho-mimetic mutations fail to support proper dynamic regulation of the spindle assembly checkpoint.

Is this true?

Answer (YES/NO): NO